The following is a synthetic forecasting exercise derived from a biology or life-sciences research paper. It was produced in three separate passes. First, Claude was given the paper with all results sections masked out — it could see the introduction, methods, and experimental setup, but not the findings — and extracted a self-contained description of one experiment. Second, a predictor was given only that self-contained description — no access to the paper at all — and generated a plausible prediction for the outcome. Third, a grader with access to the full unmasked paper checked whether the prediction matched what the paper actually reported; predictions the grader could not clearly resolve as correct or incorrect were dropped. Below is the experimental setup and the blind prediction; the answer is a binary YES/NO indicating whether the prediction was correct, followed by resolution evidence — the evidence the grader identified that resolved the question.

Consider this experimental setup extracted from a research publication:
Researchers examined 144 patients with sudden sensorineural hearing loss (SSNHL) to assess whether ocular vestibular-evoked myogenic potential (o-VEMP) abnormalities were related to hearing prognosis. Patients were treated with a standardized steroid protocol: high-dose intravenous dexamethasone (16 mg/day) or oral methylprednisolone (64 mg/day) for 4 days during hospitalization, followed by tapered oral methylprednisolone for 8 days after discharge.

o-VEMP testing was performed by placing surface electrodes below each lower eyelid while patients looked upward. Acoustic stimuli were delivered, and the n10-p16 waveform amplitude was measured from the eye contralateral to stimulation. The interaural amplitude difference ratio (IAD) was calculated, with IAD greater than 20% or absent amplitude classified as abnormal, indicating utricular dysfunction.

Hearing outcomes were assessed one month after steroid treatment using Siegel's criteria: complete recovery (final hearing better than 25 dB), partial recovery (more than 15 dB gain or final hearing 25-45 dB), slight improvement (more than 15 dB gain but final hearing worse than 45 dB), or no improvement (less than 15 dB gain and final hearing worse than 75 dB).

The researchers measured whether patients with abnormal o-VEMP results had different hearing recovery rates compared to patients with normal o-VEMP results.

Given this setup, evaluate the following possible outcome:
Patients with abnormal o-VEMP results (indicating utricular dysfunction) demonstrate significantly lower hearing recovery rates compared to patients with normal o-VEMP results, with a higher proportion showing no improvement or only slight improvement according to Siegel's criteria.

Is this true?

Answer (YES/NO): NO